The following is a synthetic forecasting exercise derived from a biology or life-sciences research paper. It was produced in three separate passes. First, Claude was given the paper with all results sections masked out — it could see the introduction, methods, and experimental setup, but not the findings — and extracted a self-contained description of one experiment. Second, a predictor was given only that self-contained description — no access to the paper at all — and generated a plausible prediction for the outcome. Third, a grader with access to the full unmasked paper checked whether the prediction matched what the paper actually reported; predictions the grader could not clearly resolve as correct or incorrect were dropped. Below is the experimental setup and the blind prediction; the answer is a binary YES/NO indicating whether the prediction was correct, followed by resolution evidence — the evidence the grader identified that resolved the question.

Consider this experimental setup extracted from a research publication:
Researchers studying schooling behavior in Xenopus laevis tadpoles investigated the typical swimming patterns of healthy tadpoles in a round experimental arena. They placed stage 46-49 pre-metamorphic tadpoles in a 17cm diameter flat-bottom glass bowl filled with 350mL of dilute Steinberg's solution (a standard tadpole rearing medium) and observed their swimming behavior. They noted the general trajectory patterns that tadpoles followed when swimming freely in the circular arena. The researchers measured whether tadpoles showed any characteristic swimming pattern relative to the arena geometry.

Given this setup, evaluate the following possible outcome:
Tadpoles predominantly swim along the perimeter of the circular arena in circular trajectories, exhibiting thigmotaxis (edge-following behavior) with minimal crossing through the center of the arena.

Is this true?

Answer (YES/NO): YES